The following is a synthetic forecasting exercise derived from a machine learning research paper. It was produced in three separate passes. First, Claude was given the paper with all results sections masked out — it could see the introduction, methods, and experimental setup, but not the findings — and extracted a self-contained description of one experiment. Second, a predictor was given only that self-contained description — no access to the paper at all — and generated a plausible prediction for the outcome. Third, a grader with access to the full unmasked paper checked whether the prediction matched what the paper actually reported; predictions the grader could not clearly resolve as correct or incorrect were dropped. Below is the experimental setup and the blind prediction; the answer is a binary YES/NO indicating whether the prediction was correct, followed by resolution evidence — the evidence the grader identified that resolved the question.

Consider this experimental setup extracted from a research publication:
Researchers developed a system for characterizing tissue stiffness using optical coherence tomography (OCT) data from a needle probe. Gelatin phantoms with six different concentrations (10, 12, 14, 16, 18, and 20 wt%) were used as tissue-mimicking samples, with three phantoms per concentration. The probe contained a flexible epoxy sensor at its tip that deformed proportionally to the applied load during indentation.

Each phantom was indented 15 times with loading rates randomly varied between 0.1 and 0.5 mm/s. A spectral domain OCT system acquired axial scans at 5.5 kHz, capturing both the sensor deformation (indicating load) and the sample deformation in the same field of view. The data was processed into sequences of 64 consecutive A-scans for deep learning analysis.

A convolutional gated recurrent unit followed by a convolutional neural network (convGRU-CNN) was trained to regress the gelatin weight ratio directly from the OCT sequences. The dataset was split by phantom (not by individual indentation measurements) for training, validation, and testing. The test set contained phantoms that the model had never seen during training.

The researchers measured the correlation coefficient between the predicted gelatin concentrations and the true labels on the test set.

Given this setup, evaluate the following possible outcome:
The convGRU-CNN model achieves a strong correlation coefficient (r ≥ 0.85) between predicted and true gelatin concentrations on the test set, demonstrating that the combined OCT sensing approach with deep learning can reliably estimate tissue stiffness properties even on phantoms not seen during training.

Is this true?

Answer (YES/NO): YES